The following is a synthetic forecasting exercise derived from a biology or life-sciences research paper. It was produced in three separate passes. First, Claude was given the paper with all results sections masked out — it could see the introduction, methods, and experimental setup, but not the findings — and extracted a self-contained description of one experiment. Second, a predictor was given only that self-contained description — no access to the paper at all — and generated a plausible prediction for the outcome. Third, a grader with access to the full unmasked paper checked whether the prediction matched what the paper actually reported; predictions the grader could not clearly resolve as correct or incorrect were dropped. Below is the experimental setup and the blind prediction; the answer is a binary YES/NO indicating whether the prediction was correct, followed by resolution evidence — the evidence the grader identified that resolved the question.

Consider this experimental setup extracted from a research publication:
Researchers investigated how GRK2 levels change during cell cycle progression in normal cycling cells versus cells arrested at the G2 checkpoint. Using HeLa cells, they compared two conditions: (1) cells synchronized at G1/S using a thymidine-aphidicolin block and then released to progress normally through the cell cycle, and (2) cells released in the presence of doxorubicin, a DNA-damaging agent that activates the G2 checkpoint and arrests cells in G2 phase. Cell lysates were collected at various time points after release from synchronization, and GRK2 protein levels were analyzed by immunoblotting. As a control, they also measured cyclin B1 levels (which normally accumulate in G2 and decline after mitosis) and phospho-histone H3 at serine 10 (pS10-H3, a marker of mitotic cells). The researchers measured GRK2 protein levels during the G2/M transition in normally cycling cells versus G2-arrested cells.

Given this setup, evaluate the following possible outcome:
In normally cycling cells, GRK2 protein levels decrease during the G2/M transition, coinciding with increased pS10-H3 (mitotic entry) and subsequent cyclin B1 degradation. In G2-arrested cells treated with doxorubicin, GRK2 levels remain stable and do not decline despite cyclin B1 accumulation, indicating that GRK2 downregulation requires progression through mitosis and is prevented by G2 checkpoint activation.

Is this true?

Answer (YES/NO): NO